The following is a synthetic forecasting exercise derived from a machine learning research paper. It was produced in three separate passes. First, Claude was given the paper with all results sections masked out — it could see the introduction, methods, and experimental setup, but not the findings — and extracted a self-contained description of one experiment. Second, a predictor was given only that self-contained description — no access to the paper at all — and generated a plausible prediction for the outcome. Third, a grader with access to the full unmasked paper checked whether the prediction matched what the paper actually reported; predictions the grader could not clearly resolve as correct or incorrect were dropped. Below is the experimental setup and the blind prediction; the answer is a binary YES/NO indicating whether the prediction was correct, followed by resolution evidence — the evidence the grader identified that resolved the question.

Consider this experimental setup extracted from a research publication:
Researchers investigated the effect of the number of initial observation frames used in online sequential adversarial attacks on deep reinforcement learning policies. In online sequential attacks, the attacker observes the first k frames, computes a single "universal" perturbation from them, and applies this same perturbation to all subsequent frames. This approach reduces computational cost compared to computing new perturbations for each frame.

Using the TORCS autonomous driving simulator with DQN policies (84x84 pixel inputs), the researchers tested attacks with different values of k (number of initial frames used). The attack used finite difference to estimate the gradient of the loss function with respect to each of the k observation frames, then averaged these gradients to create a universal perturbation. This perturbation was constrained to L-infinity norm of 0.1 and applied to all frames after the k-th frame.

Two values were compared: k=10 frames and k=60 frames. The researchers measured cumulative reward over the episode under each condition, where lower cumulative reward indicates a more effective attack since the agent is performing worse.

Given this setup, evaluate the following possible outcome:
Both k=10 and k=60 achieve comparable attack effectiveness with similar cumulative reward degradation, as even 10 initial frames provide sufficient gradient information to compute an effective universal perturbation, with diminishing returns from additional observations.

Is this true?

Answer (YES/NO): NO